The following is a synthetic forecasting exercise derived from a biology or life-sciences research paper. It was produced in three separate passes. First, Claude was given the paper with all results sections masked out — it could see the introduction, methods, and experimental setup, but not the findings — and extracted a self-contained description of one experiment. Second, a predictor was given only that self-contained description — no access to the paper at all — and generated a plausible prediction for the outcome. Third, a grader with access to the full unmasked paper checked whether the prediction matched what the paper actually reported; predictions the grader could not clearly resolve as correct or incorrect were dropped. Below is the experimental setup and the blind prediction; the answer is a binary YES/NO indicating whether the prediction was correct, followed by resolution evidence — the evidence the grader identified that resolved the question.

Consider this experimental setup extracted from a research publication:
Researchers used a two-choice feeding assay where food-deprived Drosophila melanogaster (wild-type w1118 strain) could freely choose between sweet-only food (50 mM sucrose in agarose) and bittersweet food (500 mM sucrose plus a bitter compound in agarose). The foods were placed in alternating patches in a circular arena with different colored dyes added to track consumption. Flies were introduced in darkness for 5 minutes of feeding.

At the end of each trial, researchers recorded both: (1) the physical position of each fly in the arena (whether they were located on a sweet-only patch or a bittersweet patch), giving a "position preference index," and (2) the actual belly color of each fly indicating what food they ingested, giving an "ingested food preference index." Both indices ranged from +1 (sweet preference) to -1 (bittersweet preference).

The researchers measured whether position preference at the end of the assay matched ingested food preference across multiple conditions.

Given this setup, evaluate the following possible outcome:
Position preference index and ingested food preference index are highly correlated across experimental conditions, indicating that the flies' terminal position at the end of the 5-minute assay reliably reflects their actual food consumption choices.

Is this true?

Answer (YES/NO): YES